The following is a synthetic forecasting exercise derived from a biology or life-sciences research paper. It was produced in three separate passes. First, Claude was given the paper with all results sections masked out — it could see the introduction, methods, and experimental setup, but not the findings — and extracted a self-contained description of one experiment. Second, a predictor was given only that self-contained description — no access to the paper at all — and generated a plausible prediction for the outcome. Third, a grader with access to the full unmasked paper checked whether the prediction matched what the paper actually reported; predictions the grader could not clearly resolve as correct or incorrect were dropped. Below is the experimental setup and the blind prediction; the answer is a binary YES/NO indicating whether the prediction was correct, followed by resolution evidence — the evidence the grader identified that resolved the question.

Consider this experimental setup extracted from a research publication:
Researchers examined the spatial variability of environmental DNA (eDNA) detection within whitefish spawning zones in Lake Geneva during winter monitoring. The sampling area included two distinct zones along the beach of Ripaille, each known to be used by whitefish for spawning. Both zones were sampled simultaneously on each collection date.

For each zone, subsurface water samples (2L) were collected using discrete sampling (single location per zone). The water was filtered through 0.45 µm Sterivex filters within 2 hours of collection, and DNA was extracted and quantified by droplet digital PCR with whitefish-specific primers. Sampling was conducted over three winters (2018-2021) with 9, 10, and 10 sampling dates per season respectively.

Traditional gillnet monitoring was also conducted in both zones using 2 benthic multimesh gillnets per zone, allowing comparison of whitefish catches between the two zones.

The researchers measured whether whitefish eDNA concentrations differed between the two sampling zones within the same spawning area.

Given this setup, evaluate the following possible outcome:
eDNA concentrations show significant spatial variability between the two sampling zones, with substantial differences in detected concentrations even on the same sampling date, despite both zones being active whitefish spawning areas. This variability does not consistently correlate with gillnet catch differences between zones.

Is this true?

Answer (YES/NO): YES